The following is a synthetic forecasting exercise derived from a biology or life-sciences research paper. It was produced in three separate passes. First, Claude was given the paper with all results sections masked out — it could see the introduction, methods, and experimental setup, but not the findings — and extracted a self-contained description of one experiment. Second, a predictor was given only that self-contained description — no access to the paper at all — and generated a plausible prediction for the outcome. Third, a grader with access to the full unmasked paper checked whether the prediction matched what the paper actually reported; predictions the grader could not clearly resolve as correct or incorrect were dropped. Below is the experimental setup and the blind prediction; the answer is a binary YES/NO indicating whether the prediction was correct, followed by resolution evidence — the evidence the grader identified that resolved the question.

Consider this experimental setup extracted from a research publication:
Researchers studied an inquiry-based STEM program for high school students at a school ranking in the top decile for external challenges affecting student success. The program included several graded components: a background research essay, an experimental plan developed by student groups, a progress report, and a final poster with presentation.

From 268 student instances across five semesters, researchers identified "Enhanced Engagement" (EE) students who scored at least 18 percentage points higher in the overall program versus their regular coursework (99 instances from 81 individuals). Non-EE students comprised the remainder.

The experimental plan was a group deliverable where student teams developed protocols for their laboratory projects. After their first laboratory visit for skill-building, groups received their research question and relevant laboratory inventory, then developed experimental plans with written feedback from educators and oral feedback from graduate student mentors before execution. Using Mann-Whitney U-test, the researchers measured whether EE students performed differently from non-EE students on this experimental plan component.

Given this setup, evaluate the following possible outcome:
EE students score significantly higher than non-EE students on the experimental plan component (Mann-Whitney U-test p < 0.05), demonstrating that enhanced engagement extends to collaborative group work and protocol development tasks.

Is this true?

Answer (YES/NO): YES